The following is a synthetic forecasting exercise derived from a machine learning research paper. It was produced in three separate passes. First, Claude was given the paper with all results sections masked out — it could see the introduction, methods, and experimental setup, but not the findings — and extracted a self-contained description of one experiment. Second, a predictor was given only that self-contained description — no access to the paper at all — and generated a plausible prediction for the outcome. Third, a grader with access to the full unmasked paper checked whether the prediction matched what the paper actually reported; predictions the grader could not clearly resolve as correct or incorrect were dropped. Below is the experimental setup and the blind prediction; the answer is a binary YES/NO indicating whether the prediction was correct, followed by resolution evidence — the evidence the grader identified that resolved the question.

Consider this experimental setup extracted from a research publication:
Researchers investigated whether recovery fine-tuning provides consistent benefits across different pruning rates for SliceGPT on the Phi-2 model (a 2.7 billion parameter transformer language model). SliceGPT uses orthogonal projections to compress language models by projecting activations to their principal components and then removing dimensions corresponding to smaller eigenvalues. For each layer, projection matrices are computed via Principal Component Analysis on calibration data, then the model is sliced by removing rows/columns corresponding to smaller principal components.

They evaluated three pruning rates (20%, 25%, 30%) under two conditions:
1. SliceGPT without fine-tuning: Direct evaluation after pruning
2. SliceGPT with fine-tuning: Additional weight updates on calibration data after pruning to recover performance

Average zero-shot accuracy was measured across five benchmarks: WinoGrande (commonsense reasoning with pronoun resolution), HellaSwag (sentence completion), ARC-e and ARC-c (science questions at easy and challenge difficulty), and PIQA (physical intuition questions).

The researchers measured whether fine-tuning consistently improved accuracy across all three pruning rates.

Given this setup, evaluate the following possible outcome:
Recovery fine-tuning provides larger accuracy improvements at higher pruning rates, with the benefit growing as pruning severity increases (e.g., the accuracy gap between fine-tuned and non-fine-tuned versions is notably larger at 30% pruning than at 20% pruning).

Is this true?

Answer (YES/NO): NO